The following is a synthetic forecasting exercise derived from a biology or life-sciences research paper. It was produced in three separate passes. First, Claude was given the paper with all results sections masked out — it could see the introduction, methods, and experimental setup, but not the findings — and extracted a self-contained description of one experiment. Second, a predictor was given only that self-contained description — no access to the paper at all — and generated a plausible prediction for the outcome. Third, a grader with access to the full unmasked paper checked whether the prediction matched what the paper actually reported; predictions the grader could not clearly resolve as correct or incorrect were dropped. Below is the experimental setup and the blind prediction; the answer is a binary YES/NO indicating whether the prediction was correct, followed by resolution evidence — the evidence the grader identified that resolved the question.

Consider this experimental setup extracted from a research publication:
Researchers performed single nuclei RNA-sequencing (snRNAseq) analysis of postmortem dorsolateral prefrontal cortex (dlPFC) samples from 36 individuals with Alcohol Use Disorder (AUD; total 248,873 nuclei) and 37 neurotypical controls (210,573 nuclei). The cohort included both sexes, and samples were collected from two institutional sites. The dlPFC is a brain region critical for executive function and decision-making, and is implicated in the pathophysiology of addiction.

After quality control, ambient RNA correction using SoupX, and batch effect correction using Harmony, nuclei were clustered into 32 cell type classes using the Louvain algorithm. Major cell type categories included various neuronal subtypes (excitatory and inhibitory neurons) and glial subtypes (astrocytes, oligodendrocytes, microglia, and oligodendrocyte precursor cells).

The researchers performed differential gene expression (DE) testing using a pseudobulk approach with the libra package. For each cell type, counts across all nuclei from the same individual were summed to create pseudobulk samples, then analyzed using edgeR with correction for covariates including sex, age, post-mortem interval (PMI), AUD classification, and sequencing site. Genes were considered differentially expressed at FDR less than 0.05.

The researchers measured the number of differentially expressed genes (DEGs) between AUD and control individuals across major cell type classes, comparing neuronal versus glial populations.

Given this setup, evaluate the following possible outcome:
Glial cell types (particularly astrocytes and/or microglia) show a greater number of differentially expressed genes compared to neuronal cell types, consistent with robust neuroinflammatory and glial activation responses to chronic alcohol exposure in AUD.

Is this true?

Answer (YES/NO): YES